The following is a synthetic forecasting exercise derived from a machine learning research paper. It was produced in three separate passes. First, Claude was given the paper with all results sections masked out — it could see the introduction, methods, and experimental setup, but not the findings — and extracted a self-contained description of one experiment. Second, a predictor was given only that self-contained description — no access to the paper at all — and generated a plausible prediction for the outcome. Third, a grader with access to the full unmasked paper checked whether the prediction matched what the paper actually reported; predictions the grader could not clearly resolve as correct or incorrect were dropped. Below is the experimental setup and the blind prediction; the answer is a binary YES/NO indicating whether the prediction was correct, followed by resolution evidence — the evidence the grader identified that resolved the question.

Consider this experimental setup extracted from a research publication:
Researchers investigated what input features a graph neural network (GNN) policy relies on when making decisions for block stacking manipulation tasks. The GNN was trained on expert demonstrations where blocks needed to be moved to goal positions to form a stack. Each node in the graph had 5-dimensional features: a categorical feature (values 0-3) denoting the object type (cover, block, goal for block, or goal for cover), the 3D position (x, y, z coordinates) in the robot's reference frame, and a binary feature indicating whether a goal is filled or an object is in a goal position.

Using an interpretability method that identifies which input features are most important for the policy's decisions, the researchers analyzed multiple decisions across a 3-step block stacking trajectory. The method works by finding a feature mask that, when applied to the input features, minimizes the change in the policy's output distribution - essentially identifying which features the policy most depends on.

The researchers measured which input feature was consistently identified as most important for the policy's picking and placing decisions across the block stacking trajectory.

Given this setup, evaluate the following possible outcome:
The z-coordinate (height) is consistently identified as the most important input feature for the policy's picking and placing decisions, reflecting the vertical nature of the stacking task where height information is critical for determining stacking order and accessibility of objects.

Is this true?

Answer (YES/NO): NO